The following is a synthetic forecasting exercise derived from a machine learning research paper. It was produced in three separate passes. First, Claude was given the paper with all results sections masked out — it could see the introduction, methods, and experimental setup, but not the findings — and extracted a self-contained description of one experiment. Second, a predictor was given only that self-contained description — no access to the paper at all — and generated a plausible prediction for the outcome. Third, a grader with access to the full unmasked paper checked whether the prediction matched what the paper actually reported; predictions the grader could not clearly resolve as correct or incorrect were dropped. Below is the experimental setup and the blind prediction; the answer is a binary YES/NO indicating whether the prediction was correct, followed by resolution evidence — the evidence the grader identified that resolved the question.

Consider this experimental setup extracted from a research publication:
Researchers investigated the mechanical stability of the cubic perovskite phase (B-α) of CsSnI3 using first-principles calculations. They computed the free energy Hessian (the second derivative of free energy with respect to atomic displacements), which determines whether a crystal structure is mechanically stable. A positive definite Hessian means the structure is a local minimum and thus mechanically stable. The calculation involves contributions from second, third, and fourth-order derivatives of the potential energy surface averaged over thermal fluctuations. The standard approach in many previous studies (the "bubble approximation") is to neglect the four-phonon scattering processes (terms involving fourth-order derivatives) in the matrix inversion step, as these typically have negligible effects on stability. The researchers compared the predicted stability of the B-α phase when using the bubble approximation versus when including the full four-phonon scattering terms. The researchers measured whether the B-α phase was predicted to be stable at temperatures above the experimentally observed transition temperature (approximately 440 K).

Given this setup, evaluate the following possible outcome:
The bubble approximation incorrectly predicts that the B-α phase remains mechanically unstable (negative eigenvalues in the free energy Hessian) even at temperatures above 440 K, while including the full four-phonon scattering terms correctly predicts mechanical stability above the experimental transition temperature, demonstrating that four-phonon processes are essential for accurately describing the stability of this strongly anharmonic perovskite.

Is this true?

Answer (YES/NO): YES